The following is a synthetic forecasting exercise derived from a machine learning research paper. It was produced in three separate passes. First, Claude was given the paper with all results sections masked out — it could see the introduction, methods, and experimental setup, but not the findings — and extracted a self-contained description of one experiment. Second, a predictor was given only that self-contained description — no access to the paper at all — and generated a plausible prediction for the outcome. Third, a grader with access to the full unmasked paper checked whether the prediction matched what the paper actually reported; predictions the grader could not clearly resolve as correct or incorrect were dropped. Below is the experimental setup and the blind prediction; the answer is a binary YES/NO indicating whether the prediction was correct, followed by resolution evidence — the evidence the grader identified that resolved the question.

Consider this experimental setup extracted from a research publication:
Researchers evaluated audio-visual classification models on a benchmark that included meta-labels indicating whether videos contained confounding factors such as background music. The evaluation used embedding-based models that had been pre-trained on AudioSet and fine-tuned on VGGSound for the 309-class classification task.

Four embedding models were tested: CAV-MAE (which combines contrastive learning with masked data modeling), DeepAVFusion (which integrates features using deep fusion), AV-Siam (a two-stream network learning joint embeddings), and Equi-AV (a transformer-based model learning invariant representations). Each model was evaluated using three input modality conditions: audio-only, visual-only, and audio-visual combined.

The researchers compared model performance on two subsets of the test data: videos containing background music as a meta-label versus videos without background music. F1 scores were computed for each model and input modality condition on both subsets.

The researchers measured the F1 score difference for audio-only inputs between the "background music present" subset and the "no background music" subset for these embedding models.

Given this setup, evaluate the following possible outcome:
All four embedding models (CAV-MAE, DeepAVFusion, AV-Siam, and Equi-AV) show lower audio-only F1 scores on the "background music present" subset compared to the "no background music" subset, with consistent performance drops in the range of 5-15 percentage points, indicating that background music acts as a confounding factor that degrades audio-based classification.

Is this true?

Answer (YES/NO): NO